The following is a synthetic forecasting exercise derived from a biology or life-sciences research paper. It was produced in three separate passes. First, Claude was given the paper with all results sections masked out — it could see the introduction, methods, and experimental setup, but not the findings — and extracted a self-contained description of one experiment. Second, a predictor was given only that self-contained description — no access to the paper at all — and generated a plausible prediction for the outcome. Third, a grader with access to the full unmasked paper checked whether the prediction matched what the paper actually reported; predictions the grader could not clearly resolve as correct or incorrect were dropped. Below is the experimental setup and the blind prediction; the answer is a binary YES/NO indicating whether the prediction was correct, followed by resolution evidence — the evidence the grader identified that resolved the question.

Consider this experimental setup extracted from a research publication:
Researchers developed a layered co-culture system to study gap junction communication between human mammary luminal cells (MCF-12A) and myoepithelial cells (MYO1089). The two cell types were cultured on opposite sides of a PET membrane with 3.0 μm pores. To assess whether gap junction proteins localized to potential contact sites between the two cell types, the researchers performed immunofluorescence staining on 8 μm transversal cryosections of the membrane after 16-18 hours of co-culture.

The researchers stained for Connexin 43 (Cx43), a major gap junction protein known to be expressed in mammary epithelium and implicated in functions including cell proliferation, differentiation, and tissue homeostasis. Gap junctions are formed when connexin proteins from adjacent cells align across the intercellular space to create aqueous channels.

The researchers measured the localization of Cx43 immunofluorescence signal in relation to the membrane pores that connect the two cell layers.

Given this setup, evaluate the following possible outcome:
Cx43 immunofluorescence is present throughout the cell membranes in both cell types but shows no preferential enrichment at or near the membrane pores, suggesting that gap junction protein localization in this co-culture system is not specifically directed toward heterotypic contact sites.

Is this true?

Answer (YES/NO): NO